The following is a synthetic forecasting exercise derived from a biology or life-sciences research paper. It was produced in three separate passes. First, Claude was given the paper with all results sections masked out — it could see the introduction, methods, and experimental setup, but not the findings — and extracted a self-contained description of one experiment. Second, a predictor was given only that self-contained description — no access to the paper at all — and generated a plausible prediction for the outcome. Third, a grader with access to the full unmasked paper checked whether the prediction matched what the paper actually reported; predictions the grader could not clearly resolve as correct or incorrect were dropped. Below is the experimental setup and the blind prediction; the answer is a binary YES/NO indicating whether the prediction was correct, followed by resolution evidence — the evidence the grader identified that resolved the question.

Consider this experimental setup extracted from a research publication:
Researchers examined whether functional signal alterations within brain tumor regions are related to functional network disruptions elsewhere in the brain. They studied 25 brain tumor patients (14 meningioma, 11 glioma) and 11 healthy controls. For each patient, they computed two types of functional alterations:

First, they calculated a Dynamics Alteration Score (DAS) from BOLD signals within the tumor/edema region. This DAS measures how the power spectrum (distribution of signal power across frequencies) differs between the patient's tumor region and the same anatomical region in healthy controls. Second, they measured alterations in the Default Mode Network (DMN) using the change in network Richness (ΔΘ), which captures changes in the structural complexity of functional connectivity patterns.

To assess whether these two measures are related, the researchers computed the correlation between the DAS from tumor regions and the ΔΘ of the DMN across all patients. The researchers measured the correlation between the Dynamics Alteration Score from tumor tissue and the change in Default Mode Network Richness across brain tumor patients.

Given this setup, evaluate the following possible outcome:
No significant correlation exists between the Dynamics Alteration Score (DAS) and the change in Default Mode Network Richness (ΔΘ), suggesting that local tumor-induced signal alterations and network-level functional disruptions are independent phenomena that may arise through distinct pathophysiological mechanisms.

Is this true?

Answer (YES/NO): NO